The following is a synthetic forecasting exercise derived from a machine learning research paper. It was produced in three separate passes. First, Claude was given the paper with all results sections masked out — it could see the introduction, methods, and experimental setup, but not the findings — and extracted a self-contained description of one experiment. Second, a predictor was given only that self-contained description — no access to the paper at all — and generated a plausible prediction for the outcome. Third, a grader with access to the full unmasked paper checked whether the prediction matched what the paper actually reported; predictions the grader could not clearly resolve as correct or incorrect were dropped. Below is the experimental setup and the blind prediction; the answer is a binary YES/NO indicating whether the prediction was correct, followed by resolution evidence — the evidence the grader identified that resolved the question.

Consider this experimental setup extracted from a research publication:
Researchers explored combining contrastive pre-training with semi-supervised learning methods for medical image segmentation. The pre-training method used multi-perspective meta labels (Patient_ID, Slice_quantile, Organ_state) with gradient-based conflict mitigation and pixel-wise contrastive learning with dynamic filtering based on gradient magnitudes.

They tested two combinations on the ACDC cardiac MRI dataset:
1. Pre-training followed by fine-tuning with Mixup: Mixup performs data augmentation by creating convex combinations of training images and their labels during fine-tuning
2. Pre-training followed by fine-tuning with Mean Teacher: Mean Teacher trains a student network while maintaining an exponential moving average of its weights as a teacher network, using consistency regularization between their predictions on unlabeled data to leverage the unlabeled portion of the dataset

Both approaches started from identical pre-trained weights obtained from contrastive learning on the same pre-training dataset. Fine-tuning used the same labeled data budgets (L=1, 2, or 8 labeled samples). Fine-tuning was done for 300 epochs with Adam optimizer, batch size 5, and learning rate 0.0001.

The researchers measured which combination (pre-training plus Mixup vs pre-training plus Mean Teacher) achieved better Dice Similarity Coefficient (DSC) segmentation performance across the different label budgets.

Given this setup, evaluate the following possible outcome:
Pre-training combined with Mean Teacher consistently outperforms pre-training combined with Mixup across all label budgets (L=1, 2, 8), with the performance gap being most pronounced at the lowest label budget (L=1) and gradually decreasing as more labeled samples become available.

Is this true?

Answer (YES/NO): NO